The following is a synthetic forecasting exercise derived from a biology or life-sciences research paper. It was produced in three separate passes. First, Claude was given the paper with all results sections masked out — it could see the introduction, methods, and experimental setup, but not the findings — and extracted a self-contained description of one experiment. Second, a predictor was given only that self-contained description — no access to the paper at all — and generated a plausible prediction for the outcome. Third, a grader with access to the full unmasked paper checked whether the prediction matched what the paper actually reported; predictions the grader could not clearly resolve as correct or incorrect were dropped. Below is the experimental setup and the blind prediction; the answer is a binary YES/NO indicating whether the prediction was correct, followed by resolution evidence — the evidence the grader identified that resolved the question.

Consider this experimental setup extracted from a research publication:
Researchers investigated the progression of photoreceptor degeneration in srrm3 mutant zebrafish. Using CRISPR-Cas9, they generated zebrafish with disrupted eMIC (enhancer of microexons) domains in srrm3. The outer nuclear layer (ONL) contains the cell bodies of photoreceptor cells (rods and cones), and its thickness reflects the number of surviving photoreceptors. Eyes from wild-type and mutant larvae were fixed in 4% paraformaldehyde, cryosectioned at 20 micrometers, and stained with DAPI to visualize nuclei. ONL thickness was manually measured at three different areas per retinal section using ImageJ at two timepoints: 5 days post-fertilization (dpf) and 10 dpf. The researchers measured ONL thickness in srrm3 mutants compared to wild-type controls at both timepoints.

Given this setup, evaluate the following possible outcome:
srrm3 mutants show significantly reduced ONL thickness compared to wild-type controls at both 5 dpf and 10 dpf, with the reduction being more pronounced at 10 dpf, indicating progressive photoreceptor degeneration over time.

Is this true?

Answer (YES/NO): YES